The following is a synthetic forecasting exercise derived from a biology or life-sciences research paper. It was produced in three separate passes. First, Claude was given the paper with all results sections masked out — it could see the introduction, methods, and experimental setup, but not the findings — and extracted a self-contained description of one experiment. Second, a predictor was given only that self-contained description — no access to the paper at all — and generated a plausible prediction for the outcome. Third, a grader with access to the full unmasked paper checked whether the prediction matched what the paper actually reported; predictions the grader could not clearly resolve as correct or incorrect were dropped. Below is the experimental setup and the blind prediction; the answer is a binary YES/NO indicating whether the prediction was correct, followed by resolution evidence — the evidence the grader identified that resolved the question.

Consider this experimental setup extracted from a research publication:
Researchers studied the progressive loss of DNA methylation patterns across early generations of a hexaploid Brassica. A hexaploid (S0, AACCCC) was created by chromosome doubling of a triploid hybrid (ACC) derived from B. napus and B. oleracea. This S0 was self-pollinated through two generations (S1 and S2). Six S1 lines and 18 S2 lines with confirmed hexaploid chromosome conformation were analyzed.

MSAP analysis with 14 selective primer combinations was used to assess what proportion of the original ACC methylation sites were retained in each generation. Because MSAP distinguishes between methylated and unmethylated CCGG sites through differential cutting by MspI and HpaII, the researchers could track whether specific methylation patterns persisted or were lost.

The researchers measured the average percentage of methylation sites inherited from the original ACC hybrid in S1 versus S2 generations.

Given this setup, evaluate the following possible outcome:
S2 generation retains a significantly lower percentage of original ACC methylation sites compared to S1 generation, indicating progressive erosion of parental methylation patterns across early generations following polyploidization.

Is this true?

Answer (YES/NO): YES